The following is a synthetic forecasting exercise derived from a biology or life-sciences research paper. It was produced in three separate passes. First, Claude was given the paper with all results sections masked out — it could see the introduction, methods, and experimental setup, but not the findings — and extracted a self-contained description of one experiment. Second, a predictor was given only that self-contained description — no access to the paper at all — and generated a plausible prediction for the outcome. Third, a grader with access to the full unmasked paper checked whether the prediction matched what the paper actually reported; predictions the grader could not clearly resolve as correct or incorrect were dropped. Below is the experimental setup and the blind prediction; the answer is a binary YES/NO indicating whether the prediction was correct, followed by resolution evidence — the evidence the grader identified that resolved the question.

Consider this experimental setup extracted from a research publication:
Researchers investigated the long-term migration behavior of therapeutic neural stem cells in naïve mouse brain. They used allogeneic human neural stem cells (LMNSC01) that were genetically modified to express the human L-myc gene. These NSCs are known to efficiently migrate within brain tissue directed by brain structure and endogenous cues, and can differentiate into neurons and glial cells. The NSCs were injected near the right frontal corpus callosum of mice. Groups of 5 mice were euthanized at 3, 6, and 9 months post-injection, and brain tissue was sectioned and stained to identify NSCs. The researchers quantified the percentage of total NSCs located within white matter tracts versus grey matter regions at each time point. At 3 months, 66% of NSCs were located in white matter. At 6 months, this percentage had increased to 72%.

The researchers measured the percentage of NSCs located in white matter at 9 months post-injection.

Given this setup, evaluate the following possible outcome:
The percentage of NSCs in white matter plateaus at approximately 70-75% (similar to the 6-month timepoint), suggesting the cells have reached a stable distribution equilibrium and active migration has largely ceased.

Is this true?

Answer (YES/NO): NO